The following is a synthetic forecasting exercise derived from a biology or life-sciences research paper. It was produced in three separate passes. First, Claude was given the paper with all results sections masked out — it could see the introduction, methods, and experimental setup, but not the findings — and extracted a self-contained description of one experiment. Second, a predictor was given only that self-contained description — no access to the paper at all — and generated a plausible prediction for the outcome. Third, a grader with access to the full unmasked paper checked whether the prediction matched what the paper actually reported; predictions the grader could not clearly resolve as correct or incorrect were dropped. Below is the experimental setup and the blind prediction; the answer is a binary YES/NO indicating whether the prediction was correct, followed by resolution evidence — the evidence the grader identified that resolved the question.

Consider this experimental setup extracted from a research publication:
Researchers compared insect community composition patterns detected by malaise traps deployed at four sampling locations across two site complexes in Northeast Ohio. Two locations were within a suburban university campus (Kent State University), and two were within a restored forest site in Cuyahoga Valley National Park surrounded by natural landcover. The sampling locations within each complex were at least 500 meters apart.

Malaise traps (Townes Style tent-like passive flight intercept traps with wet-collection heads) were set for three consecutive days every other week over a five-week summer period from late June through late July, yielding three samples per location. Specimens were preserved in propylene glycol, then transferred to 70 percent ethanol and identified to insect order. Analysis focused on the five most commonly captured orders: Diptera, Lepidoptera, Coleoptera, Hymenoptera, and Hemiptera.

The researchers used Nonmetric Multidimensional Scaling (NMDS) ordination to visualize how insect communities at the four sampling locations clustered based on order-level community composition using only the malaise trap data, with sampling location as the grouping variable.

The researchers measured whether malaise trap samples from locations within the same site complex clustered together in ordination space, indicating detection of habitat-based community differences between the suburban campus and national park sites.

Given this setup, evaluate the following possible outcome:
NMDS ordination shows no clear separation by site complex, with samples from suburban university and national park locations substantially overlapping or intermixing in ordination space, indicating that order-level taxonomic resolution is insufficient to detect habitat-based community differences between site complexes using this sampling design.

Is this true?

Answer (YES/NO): NO